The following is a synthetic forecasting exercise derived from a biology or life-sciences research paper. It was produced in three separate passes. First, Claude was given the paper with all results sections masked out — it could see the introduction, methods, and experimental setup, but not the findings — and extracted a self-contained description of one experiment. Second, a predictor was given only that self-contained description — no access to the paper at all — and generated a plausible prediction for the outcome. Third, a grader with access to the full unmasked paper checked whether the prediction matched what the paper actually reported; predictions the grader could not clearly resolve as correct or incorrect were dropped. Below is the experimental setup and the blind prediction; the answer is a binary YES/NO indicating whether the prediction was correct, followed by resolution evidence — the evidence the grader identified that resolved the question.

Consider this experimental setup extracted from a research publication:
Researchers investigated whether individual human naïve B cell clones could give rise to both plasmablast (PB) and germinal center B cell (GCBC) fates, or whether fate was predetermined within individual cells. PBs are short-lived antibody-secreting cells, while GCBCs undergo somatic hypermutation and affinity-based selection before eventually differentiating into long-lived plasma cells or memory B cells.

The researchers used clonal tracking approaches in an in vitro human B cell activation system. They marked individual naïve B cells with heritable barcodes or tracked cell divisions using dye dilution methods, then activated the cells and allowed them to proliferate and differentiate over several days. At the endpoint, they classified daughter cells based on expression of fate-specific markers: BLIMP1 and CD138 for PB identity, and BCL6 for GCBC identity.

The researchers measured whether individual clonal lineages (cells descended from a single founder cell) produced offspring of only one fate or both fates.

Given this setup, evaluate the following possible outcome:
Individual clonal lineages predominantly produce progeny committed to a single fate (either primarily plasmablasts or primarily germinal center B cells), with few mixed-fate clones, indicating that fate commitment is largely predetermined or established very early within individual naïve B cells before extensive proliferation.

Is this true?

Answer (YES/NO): NO